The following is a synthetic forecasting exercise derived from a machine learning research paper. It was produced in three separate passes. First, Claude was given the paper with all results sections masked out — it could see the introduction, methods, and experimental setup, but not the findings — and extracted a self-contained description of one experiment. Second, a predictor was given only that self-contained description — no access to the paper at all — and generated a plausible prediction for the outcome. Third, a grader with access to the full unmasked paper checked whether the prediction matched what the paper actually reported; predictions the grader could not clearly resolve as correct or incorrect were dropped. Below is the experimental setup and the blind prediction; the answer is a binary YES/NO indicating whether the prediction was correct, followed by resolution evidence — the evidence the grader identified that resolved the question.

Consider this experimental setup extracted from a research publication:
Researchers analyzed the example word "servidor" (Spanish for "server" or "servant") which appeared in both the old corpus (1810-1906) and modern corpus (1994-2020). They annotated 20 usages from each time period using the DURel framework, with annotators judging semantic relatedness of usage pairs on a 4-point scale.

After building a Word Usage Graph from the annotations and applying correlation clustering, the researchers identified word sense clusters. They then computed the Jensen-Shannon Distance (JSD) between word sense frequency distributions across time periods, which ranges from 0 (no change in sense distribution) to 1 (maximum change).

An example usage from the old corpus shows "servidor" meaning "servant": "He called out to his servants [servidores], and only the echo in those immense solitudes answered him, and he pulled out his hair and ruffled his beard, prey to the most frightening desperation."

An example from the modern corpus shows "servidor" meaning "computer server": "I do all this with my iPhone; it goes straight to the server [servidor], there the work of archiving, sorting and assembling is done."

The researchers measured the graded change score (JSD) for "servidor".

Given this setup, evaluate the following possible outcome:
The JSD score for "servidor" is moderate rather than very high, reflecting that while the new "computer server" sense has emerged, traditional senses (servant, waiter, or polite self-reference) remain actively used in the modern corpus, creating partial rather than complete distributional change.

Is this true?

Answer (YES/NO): NO